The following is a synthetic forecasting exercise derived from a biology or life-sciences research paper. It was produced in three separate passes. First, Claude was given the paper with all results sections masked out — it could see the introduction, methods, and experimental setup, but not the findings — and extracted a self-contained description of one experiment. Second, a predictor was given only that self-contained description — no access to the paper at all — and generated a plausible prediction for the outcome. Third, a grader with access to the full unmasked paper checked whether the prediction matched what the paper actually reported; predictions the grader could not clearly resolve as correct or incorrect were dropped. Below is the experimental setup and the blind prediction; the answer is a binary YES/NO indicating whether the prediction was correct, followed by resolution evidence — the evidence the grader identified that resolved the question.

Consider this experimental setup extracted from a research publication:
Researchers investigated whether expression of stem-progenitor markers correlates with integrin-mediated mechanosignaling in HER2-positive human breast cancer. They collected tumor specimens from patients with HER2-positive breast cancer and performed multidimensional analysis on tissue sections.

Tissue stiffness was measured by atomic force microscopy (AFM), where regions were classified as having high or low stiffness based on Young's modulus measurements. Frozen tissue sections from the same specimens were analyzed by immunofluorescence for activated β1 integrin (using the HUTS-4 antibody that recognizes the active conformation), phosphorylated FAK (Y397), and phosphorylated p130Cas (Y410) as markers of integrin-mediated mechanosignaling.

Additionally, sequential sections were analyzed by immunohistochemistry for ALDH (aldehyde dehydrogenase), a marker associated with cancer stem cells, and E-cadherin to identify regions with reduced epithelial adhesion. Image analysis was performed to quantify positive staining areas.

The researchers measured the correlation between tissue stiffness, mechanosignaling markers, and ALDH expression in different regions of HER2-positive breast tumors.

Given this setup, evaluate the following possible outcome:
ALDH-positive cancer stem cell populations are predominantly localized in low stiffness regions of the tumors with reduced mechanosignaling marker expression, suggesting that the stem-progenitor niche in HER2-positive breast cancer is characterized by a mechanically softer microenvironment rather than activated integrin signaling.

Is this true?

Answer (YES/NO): NO